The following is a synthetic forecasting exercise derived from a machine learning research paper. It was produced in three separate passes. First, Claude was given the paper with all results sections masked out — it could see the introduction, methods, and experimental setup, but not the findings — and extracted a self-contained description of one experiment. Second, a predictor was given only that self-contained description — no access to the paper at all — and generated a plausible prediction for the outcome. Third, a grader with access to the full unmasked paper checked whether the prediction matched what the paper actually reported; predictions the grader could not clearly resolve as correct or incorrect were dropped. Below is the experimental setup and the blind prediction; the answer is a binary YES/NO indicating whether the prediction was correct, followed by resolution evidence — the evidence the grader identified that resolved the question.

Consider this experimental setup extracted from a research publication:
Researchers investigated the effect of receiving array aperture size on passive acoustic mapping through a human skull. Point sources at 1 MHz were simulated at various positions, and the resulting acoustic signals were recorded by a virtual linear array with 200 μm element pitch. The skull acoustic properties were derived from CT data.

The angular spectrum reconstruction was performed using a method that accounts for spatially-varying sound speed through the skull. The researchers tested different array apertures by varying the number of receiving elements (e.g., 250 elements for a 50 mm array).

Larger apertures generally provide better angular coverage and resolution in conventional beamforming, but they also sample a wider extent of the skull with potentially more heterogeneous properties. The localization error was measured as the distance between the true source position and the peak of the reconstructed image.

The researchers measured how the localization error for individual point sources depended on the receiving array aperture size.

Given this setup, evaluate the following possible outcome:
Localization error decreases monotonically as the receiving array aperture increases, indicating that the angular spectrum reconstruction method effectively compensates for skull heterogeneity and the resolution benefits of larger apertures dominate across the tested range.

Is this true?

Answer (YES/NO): YES